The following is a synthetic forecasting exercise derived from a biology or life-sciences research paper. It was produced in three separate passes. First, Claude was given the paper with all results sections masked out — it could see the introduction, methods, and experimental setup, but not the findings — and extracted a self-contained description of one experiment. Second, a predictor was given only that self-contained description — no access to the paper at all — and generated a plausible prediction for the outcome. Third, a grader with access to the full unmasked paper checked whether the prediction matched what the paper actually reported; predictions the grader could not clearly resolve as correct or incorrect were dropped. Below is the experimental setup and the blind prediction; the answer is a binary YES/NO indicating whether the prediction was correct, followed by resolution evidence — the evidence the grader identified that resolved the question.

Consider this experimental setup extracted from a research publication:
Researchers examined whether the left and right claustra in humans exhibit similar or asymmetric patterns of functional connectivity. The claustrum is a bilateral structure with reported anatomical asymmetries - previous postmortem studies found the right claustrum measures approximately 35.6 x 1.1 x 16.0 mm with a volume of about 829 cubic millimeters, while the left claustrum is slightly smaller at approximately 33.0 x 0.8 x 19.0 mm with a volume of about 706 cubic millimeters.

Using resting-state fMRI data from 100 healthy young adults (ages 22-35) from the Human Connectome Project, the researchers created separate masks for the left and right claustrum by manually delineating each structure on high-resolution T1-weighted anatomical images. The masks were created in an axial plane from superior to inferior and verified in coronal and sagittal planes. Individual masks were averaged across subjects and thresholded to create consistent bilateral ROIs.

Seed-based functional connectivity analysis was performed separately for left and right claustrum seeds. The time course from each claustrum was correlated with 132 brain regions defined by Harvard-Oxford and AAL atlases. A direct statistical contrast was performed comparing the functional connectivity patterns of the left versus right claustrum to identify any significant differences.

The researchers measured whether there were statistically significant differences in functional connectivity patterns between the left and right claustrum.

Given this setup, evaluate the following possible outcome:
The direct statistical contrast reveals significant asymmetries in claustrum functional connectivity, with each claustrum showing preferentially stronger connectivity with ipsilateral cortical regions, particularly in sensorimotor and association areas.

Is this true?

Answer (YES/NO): YES